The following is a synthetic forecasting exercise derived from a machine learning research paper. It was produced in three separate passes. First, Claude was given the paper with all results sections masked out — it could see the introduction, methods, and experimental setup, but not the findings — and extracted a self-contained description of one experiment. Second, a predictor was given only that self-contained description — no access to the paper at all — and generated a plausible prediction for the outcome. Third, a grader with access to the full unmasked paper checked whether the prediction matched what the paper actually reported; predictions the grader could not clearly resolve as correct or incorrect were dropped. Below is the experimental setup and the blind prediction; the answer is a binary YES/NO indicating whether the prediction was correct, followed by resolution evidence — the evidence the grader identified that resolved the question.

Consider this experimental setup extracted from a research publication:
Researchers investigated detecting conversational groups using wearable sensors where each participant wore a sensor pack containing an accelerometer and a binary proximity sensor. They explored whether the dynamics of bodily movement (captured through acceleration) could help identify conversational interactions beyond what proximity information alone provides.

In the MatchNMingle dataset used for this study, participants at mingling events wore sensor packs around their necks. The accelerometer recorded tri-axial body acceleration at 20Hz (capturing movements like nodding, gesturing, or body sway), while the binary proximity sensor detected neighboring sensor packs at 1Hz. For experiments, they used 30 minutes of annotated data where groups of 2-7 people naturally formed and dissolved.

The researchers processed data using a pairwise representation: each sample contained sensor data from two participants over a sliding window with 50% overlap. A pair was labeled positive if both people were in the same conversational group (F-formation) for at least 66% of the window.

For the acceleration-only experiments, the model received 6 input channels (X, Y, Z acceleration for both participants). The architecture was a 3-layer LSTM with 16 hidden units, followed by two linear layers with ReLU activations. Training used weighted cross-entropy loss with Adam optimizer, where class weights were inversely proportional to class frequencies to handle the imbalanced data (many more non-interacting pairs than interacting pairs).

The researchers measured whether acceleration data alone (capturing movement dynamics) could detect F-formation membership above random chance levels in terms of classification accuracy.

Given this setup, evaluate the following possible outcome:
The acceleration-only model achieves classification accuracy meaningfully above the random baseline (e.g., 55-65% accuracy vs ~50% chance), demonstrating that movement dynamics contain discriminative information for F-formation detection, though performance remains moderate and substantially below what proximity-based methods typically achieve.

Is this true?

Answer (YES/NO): NO